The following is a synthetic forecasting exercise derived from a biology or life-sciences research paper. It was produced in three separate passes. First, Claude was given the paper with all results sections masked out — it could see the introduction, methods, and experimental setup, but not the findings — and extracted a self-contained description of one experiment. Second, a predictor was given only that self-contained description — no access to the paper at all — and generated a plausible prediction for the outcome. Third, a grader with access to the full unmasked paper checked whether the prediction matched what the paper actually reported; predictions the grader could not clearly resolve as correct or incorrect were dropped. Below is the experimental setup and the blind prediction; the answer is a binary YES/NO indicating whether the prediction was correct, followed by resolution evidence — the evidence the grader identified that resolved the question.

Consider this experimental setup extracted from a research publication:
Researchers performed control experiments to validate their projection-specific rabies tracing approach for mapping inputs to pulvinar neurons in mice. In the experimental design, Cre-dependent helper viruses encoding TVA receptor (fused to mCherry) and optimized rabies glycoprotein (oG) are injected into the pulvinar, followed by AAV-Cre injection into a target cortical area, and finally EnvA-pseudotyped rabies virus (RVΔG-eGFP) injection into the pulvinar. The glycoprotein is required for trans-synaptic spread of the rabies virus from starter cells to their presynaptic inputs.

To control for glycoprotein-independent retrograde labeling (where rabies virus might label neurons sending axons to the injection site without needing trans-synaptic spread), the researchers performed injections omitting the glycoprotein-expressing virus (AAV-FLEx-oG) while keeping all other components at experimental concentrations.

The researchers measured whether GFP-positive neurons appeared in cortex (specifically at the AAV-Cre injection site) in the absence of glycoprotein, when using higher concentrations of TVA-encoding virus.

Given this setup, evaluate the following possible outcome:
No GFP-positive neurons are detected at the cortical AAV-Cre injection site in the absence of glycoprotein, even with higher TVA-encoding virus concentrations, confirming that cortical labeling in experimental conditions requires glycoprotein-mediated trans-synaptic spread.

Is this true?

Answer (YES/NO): NO